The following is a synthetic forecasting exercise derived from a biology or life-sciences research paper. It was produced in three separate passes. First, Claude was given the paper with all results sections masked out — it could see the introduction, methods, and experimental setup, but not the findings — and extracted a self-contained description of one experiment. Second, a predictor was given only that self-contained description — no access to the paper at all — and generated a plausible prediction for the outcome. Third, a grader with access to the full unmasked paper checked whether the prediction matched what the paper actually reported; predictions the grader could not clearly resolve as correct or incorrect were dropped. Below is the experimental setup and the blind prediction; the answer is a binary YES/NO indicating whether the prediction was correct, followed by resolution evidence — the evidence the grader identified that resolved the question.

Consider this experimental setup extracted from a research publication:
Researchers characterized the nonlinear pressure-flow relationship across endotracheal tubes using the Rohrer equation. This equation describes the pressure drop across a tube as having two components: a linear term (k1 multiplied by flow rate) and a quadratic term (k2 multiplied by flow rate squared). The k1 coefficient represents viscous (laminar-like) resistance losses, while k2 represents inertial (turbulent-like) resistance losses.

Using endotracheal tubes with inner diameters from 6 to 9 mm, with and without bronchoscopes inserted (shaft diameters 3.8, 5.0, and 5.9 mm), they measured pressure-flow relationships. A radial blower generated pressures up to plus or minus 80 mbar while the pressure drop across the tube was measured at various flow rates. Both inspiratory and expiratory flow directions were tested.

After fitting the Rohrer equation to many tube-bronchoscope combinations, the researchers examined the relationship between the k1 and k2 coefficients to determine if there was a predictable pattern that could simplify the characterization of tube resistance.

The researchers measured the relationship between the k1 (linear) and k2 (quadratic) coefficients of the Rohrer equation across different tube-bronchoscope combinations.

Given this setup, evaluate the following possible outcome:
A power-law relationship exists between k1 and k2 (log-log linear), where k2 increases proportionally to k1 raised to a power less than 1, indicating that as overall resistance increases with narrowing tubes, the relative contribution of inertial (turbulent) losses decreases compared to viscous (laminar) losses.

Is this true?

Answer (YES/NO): NO